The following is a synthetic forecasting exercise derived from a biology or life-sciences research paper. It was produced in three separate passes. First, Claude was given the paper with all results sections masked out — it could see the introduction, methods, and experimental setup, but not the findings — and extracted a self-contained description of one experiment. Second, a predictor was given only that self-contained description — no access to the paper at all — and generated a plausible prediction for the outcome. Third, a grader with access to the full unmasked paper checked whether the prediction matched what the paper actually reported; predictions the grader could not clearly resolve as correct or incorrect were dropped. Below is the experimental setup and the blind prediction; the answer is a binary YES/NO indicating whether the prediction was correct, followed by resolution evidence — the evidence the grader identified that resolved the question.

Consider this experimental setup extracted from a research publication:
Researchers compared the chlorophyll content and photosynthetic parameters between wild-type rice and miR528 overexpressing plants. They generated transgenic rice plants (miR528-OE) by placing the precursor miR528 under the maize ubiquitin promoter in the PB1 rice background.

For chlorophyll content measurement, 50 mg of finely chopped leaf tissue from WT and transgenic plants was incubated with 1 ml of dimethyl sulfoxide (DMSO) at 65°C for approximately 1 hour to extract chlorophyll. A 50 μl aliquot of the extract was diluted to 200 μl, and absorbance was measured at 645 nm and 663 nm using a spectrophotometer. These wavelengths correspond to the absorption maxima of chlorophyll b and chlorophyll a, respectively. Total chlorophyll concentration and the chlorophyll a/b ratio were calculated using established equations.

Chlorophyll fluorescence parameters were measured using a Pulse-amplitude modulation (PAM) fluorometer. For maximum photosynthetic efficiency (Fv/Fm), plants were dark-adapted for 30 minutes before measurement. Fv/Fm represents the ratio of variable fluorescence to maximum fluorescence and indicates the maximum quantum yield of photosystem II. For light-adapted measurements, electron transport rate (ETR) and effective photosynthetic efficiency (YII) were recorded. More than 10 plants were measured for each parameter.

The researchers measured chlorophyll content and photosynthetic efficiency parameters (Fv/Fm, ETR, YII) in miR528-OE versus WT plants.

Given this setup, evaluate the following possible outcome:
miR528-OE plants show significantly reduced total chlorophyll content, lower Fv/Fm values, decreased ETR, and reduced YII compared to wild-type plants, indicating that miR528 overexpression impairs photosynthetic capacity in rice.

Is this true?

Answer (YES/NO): NO